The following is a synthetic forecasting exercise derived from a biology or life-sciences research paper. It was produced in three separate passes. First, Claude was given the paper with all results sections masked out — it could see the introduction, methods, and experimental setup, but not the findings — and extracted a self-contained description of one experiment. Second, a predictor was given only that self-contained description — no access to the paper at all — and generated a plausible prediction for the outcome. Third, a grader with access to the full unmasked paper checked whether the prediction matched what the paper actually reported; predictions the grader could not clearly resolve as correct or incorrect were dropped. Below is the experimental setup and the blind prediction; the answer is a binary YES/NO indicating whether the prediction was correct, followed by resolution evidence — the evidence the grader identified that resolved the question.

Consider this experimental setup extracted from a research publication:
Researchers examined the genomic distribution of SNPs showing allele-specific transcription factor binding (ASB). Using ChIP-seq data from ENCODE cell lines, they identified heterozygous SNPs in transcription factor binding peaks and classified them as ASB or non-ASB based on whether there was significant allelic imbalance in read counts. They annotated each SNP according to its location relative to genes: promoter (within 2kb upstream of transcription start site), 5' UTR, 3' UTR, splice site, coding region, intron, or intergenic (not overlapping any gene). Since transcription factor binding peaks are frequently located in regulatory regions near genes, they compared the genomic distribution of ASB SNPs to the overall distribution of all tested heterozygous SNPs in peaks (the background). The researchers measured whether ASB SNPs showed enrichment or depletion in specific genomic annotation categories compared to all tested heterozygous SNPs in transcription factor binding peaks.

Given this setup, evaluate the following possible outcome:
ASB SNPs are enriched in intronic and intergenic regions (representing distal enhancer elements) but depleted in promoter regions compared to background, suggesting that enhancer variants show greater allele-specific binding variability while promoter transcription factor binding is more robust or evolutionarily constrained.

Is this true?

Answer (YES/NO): NO